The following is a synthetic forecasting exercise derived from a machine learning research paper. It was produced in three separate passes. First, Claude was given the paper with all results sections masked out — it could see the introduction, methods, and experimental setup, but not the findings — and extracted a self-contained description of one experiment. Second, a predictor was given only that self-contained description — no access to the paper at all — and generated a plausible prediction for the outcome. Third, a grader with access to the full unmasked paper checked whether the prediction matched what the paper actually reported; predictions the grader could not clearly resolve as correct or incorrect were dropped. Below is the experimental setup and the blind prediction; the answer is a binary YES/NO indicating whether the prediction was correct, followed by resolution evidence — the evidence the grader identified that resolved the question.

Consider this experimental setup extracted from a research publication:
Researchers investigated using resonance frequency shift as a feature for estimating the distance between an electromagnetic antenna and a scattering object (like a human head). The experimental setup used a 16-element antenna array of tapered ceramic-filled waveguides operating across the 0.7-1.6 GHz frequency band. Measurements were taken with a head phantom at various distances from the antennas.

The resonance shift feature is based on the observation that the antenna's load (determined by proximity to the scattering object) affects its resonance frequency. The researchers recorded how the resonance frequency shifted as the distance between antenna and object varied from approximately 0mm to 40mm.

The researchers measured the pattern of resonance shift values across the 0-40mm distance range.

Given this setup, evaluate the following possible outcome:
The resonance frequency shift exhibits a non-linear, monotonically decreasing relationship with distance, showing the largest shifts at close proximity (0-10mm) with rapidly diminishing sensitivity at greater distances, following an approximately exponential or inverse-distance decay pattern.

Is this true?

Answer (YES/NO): NO